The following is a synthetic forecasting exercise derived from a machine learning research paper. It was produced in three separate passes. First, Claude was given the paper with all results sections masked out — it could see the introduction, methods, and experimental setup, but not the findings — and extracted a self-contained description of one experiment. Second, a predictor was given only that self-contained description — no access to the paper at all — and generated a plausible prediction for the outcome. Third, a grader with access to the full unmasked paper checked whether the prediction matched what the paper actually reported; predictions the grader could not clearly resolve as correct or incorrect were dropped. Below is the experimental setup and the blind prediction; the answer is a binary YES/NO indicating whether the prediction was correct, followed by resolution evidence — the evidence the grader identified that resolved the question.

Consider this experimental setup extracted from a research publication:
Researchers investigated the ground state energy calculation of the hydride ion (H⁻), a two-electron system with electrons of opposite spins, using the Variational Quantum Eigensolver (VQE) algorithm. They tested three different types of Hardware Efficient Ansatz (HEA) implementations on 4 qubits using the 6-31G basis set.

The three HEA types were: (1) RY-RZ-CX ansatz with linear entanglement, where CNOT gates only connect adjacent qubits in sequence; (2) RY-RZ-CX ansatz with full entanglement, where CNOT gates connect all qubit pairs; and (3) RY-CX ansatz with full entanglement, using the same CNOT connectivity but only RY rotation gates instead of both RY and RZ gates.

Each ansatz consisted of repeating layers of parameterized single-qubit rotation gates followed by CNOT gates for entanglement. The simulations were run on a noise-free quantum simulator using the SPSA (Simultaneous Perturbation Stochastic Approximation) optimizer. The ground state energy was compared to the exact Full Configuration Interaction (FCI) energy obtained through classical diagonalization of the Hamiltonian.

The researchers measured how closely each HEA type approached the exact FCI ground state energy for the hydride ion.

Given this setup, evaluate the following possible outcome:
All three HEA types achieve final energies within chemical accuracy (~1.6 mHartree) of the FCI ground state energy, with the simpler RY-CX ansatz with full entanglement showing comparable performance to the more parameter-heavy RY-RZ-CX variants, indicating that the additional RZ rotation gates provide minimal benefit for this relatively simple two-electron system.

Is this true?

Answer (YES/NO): NO